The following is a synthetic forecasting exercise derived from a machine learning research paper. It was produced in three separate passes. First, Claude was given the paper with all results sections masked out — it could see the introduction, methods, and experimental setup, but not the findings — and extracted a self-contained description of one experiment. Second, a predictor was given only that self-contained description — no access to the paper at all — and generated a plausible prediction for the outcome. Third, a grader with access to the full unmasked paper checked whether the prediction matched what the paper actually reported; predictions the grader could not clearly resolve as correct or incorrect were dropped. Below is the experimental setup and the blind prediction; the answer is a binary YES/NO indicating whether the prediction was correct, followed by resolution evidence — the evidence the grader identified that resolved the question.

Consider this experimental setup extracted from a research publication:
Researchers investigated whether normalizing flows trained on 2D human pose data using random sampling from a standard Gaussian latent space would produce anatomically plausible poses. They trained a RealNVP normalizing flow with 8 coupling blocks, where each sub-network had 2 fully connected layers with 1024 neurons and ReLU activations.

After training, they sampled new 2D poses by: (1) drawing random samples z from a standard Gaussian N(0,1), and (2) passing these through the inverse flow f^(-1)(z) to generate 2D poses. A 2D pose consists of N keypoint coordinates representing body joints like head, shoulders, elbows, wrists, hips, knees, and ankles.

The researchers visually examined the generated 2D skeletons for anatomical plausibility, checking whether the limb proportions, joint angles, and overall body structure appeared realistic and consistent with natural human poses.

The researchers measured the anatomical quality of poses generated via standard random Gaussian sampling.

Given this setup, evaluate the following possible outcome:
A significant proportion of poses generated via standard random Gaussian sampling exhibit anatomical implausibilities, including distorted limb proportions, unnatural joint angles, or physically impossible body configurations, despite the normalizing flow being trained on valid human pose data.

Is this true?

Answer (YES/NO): YES